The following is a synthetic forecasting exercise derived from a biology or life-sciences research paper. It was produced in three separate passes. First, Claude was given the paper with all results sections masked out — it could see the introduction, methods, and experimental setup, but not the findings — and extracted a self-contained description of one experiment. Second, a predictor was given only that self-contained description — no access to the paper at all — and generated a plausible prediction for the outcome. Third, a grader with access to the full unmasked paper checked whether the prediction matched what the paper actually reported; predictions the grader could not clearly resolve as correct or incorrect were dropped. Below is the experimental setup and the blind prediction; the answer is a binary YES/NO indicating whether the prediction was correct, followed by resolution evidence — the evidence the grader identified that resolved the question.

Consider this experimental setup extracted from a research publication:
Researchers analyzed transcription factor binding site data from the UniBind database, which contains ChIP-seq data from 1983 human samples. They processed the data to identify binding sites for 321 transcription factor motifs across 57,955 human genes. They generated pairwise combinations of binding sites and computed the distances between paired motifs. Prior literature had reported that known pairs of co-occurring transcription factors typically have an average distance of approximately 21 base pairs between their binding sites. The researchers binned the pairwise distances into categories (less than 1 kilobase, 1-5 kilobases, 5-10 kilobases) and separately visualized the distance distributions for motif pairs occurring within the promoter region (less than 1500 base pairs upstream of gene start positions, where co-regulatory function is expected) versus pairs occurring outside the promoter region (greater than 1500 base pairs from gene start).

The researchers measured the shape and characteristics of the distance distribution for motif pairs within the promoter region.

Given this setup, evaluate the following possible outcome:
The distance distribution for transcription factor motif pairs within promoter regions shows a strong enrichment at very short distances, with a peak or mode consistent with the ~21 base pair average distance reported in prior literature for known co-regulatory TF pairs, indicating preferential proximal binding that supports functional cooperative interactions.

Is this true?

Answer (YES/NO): NO